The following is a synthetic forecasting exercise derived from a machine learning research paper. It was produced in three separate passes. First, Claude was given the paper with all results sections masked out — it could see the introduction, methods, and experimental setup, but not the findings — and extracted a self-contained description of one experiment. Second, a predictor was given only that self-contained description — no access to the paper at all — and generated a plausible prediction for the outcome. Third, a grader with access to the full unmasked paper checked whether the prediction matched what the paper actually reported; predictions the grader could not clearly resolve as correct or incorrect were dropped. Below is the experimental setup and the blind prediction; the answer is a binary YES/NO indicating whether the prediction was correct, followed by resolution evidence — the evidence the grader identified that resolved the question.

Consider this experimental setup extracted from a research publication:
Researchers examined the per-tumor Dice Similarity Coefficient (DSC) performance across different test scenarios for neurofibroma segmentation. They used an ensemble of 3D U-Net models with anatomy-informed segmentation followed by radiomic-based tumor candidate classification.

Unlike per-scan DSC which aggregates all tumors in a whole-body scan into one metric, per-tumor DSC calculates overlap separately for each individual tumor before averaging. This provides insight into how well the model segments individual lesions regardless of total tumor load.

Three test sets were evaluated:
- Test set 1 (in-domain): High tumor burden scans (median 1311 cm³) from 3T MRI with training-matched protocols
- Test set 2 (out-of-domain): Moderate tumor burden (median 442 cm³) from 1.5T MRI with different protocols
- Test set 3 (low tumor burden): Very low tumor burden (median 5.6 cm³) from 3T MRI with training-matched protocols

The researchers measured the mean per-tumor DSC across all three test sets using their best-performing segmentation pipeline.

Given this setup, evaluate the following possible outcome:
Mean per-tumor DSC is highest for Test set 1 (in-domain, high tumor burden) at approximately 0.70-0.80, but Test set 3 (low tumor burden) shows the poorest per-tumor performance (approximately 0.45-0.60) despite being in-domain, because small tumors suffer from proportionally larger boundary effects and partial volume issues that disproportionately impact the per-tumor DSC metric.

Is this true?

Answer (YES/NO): NO